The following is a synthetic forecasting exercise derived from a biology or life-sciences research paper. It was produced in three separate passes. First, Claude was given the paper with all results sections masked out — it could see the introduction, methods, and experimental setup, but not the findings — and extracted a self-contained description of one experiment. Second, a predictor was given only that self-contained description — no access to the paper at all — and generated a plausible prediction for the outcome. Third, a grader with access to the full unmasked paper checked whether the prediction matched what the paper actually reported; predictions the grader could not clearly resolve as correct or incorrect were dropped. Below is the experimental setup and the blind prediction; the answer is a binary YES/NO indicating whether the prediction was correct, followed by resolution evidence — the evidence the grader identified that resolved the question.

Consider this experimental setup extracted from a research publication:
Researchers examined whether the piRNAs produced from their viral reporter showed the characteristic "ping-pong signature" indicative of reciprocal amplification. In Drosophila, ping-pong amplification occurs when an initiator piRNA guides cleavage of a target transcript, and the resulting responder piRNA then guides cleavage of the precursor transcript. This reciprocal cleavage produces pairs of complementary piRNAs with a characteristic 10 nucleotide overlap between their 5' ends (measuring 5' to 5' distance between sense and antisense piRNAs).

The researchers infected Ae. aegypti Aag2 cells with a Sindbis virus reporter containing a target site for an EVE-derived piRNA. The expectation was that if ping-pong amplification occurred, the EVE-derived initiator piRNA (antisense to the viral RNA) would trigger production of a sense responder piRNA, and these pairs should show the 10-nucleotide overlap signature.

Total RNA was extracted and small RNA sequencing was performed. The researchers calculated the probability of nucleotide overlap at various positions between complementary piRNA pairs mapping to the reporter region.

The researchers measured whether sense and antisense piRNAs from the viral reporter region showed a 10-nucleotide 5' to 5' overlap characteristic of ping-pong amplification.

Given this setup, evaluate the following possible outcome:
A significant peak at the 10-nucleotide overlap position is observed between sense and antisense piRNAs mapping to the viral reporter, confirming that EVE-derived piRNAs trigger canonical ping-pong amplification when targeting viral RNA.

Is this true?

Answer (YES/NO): YES